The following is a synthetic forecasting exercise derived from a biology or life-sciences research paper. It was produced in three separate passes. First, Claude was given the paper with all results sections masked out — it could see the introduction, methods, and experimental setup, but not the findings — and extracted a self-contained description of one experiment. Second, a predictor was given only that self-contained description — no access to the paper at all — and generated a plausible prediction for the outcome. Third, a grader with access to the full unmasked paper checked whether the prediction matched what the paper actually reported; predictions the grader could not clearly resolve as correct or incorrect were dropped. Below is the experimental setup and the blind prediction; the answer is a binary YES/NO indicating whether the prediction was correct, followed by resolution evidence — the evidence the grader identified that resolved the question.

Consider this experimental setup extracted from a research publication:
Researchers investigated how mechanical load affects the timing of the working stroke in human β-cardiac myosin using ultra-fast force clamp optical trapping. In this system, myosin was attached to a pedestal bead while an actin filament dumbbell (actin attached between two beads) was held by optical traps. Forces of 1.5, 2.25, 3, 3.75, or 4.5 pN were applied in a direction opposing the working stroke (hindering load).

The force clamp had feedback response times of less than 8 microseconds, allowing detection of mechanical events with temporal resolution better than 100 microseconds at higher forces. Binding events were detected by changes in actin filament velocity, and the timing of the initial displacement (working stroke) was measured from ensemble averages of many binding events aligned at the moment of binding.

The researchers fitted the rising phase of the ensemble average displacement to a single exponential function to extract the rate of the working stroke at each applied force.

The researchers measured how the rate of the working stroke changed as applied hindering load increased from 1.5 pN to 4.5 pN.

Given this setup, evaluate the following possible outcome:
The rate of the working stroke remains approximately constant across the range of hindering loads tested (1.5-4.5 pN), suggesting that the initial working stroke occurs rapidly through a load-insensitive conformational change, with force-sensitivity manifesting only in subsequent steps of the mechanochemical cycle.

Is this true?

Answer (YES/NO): NO